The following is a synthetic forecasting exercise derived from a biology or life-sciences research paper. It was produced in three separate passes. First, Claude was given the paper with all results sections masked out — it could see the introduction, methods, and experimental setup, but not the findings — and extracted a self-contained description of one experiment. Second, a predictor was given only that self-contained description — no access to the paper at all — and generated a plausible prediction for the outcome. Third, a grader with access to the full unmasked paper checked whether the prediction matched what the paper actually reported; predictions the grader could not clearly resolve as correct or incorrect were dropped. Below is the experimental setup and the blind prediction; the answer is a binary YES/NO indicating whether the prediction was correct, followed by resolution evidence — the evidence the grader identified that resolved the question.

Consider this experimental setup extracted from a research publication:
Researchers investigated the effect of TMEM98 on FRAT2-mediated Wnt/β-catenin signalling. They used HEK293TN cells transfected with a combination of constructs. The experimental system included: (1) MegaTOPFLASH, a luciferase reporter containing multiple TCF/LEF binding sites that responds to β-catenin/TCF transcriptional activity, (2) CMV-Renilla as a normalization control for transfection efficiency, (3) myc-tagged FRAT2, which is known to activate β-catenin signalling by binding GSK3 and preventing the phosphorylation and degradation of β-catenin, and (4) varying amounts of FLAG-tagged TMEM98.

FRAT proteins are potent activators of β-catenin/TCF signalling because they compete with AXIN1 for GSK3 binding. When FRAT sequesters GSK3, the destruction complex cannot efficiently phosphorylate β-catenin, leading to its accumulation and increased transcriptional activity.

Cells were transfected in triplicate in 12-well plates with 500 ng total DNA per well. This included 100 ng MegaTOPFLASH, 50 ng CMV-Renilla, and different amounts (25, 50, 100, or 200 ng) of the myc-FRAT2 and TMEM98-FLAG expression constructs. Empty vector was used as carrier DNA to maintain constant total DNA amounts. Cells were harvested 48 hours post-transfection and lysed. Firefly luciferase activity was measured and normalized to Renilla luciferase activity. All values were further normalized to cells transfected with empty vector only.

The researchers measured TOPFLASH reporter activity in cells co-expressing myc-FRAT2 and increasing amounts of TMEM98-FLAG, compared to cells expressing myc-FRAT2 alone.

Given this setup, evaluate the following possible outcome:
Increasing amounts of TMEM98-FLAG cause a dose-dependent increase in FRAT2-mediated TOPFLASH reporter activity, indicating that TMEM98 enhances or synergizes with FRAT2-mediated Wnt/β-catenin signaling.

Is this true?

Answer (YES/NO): NO